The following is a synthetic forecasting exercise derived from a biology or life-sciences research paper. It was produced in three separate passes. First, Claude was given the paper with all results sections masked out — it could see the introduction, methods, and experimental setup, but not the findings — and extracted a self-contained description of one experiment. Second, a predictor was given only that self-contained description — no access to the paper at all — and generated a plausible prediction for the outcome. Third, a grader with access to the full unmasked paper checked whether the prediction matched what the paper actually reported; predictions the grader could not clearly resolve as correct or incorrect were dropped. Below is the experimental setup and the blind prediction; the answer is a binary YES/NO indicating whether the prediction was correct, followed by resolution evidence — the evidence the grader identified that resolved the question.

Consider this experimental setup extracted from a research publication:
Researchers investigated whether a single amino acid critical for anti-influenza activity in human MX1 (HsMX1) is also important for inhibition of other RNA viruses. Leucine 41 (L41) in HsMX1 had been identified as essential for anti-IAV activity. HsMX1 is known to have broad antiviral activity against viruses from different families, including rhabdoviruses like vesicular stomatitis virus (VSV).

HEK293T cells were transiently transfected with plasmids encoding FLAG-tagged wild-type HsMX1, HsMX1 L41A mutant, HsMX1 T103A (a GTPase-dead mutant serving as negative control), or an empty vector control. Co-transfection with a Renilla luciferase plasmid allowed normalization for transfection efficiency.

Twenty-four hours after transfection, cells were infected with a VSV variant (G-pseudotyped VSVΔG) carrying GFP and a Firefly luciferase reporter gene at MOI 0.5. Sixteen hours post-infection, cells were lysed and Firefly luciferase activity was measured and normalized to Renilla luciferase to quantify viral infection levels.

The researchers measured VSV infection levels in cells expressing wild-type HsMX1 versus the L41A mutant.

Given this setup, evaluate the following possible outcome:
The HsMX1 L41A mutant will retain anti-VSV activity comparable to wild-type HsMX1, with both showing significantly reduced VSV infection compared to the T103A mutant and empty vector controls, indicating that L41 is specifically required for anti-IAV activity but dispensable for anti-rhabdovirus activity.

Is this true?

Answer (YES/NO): NO